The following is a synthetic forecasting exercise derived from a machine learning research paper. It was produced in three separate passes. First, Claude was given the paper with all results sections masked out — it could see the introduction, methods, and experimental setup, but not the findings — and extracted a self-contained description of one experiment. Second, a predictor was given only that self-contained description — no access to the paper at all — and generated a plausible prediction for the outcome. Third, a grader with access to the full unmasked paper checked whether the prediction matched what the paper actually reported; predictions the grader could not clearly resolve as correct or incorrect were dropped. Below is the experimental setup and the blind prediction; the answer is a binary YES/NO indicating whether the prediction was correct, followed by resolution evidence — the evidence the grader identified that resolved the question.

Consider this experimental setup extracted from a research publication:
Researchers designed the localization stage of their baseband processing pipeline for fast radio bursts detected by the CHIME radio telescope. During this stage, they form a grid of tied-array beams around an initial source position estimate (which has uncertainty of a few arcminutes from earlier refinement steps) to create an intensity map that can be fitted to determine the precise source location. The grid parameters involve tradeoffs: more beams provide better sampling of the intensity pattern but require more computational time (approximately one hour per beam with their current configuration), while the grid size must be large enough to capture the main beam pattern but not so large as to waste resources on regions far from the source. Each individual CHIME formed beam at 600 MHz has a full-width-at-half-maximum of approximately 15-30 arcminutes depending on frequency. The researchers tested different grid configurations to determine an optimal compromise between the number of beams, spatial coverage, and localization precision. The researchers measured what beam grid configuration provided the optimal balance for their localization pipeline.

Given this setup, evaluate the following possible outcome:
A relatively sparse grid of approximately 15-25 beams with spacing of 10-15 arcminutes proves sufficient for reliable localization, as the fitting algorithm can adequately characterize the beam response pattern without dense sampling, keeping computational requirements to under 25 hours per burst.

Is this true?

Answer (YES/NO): NO